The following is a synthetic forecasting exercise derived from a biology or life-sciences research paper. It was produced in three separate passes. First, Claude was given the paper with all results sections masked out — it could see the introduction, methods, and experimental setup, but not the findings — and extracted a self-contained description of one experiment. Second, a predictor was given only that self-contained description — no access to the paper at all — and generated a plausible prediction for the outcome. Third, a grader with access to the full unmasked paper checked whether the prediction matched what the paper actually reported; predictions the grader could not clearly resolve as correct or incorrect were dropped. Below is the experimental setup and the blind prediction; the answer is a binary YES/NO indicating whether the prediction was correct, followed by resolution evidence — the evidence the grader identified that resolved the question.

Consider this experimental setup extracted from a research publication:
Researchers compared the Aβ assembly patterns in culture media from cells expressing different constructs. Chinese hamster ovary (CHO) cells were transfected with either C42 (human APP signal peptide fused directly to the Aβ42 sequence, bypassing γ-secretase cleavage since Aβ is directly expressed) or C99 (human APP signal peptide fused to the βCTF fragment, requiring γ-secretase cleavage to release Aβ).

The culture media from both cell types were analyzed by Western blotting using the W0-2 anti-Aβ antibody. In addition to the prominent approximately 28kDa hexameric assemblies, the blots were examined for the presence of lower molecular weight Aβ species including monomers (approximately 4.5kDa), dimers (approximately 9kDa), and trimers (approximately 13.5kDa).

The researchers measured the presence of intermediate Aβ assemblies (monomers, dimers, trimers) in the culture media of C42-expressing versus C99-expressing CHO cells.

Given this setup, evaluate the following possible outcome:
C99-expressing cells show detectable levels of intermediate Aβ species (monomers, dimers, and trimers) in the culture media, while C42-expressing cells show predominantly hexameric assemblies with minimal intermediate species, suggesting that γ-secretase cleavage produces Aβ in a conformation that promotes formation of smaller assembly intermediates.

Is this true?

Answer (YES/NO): YES